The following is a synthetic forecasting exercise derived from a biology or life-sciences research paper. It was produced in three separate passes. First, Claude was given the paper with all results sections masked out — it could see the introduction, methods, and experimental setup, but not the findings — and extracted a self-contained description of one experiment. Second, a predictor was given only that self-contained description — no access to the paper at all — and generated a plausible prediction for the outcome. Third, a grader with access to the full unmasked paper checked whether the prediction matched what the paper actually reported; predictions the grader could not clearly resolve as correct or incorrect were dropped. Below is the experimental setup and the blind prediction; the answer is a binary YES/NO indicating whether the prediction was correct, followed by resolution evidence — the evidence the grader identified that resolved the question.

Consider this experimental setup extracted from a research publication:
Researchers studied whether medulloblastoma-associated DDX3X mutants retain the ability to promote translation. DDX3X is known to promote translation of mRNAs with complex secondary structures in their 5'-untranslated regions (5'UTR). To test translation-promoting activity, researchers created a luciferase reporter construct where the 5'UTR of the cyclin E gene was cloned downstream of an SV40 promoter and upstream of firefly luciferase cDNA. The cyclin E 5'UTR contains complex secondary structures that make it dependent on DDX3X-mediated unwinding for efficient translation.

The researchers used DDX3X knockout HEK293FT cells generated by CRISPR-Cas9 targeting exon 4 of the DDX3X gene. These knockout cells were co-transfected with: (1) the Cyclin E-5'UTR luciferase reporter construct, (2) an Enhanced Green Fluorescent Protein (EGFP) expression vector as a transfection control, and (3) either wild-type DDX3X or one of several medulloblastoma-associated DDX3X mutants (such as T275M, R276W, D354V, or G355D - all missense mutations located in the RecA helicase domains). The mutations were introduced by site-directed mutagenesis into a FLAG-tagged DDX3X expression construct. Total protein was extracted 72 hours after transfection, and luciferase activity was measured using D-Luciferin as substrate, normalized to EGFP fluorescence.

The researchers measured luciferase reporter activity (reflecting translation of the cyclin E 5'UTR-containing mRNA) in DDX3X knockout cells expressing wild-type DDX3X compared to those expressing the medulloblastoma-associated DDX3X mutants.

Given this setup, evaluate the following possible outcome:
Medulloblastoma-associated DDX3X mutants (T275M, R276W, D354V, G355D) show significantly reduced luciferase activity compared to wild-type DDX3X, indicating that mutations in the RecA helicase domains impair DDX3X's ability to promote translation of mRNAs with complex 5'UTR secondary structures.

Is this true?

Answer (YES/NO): NO